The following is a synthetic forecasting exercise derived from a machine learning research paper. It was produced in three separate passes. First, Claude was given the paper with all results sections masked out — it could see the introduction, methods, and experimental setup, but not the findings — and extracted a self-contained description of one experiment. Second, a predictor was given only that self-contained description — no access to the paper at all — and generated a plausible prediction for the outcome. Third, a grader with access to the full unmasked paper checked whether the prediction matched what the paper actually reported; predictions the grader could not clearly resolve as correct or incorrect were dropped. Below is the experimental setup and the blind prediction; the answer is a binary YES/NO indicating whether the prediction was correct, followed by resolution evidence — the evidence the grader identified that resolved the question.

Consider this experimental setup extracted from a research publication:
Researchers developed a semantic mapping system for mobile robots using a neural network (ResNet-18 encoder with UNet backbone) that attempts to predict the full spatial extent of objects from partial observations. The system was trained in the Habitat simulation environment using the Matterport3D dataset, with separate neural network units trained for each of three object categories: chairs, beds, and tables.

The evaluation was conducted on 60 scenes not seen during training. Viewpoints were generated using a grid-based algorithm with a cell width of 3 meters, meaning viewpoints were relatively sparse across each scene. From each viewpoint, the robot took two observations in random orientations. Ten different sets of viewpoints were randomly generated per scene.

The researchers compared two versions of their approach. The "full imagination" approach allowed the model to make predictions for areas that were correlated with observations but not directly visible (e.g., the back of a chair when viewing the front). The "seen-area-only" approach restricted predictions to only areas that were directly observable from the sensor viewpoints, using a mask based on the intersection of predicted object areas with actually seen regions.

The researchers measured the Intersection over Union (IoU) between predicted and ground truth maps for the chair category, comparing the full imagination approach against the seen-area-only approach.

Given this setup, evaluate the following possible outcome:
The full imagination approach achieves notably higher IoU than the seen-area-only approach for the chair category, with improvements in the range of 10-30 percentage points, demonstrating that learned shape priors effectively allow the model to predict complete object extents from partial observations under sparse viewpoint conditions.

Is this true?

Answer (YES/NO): NO